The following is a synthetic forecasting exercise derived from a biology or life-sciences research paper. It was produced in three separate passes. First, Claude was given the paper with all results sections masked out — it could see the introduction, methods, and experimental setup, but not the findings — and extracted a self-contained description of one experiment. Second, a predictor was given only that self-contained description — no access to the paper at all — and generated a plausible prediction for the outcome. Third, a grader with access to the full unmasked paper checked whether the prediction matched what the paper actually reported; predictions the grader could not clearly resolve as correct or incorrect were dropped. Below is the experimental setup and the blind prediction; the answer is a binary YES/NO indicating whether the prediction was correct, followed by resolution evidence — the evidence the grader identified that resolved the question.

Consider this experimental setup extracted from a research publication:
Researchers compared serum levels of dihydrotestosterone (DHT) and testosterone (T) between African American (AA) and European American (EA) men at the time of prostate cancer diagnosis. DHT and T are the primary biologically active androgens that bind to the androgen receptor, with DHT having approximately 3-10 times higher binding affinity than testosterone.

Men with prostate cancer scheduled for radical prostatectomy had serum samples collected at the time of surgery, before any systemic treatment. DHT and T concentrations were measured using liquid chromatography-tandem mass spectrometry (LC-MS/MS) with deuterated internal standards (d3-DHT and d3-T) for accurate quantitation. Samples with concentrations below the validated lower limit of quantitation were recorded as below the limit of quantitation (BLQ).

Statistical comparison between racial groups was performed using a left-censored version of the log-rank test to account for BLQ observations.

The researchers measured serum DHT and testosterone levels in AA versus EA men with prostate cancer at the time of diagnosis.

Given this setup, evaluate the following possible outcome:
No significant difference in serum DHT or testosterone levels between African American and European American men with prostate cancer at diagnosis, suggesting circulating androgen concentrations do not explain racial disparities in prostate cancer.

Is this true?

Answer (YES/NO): NO